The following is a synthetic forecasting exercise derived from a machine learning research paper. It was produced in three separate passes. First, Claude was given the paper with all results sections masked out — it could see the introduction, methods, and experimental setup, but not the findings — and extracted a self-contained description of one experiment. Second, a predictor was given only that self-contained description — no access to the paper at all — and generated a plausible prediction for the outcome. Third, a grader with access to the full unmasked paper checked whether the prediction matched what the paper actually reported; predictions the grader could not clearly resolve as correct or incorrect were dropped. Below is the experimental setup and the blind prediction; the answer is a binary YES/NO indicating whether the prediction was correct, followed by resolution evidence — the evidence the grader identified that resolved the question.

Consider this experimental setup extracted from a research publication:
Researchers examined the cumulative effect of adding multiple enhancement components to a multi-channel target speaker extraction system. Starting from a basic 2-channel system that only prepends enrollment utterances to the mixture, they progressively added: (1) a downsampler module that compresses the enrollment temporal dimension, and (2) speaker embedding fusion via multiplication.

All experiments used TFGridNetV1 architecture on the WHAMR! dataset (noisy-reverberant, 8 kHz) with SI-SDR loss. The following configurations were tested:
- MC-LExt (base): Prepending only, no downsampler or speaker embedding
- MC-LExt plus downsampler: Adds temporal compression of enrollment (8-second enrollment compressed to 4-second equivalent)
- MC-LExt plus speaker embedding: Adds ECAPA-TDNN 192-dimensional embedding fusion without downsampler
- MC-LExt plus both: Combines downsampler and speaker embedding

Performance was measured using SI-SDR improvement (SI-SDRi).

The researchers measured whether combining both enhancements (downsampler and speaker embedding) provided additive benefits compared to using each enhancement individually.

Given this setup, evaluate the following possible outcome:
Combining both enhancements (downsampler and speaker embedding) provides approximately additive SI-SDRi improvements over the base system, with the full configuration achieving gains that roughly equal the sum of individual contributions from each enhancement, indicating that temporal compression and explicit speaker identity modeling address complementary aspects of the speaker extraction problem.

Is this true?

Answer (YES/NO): YES